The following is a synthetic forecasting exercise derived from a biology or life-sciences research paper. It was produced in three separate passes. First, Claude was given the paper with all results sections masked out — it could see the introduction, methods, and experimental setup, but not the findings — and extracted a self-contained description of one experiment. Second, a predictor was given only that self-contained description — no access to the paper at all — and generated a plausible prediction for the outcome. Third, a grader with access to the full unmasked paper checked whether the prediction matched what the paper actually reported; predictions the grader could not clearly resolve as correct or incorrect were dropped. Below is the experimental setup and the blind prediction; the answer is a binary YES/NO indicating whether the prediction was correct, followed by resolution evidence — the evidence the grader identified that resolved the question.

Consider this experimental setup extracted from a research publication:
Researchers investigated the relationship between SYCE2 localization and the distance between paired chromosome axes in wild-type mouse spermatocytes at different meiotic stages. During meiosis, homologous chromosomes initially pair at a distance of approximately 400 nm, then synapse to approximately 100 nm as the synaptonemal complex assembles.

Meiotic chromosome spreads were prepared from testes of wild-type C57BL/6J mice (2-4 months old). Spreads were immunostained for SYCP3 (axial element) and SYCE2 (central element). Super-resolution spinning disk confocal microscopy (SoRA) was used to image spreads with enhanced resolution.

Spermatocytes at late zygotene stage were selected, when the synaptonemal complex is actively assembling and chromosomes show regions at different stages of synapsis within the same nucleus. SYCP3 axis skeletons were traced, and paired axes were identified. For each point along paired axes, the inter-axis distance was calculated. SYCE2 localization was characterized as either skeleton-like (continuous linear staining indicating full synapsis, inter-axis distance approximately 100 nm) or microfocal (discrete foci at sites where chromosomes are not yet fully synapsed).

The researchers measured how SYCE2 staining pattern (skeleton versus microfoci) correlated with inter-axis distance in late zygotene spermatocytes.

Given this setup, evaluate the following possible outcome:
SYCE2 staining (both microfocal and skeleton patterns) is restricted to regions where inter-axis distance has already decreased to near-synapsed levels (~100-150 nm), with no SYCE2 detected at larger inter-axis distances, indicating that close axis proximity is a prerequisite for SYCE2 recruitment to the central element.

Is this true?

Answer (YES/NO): NO